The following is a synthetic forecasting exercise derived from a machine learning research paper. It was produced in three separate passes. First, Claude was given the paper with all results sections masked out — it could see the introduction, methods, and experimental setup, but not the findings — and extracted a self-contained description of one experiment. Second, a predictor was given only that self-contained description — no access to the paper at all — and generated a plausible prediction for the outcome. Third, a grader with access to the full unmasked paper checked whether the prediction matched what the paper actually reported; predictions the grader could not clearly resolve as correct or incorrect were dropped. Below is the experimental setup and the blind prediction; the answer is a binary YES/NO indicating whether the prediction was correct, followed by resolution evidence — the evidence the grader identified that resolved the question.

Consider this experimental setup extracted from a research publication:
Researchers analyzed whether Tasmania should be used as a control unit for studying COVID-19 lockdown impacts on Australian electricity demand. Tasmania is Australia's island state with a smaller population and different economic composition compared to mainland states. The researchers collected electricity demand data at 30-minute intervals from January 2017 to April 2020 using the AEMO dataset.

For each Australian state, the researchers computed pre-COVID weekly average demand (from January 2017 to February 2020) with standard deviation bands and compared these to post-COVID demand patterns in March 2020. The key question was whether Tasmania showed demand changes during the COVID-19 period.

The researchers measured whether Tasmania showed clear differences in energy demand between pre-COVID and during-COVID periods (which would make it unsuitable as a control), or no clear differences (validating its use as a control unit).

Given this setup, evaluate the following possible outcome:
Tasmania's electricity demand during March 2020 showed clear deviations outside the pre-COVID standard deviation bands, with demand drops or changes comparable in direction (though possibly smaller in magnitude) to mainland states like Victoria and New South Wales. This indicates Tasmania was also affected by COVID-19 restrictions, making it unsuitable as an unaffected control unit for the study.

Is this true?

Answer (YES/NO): NO